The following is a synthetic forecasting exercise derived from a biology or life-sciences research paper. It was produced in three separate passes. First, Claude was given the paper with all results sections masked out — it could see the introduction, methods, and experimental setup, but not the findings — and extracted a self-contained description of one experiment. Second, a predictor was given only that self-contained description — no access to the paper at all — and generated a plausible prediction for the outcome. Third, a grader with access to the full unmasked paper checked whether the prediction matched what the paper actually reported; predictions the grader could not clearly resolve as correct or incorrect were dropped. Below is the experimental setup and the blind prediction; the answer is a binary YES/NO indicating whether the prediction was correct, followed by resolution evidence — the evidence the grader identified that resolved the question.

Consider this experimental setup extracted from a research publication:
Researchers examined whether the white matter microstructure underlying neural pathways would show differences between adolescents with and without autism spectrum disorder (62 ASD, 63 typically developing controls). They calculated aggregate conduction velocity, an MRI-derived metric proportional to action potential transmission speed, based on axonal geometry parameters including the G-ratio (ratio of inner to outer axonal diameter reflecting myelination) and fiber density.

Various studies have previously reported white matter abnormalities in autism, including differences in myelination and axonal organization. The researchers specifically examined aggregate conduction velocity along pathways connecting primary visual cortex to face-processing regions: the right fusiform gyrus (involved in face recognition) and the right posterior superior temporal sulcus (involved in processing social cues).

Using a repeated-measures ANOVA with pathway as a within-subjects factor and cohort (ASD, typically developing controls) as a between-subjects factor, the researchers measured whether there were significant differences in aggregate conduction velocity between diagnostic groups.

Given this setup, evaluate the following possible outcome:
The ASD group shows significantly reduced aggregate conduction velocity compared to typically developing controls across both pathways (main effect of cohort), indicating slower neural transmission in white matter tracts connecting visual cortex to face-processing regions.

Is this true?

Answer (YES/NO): NO